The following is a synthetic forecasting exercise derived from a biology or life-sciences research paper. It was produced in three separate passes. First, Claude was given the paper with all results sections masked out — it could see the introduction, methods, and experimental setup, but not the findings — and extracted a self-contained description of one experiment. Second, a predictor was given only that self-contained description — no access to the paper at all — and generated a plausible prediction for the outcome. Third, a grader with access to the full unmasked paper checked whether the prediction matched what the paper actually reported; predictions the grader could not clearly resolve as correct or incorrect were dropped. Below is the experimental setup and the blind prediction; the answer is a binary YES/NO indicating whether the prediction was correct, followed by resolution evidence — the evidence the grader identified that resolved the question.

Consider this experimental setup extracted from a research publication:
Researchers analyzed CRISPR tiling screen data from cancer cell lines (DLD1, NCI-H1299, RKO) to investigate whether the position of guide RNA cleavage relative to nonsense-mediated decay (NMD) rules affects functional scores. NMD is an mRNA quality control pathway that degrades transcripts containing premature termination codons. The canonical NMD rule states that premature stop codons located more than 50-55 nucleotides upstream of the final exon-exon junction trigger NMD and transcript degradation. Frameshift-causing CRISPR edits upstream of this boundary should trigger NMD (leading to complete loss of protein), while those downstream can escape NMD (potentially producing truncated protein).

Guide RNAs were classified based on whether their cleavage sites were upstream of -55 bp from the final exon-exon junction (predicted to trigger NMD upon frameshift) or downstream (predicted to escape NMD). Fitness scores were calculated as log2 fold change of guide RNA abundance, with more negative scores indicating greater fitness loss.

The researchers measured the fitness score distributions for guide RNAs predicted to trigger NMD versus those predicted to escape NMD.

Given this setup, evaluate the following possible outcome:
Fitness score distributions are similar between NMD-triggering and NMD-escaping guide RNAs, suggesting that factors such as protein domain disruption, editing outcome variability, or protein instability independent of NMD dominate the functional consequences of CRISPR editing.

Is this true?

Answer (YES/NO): NO